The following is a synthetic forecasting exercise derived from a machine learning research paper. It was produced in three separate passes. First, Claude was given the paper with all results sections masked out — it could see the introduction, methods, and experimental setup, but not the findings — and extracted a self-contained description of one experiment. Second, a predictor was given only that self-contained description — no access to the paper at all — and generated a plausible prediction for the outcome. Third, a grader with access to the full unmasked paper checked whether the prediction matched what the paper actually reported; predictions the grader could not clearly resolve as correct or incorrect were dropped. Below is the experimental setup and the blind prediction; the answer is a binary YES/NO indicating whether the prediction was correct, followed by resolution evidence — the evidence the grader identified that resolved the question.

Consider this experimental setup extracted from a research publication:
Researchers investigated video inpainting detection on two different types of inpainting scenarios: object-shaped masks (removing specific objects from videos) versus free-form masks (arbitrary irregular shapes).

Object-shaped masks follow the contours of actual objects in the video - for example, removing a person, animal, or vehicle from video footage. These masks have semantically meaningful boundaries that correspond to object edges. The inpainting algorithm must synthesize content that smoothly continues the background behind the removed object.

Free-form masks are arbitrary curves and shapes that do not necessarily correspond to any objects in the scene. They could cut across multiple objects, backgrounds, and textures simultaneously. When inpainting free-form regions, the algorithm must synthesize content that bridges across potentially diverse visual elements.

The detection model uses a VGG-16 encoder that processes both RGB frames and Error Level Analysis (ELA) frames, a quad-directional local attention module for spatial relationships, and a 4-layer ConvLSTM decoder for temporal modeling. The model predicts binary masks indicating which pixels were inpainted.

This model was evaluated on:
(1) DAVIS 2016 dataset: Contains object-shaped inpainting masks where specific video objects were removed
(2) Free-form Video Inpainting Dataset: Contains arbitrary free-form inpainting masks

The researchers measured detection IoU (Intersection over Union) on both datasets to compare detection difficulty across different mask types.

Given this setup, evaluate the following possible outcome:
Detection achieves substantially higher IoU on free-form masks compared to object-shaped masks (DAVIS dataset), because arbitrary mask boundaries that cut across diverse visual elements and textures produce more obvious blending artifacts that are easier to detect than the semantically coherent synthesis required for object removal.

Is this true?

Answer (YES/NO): NO